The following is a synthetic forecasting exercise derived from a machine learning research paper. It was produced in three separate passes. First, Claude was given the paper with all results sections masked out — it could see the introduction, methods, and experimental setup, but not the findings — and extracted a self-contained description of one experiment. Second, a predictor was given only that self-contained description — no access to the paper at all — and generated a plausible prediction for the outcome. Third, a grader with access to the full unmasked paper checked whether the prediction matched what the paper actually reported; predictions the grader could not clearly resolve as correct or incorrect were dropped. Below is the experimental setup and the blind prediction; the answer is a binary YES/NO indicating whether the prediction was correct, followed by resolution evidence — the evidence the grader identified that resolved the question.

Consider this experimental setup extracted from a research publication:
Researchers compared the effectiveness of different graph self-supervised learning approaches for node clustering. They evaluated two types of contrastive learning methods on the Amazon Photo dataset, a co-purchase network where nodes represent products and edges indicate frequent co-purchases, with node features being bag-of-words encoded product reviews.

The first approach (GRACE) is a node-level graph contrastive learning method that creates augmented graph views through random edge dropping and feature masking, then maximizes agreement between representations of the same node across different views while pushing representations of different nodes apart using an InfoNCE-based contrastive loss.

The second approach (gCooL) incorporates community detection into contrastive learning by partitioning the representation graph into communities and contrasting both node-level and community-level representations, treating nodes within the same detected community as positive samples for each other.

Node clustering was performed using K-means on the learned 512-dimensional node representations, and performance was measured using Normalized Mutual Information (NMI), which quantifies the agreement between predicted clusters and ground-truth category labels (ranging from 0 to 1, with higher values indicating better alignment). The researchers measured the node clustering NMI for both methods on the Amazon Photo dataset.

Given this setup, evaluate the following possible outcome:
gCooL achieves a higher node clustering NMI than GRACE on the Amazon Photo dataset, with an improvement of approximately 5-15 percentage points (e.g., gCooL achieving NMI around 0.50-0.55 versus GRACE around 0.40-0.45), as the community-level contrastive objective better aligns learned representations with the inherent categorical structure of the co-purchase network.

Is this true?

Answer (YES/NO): YES